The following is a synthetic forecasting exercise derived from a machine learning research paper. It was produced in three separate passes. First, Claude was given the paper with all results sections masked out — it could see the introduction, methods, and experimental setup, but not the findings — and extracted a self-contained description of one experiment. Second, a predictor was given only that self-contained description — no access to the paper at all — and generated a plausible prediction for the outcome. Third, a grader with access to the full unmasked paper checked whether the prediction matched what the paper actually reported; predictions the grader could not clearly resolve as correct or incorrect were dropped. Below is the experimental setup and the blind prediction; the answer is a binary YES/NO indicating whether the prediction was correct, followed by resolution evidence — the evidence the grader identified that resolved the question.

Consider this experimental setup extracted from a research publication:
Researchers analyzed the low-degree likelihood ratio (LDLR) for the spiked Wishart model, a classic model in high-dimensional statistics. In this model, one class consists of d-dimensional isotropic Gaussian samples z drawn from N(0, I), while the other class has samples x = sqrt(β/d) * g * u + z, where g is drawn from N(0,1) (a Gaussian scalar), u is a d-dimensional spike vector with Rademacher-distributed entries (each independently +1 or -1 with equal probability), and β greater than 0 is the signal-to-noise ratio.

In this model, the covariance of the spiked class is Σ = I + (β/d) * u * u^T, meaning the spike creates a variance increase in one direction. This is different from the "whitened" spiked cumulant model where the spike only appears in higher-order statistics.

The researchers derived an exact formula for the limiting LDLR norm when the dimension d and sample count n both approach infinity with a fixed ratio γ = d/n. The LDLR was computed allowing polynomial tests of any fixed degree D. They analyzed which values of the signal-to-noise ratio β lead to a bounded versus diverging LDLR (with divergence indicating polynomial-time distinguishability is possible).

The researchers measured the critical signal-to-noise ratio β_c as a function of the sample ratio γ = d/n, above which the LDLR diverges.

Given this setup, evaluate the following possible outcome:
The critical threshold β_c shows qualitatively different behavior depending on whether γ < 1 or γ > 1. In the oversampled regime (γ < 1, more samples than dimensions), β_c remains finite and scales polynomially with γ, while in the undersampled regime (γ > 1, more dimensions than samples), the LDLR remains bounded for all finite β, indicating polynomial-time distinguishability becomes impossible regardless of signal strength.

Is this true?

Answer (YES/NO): NO